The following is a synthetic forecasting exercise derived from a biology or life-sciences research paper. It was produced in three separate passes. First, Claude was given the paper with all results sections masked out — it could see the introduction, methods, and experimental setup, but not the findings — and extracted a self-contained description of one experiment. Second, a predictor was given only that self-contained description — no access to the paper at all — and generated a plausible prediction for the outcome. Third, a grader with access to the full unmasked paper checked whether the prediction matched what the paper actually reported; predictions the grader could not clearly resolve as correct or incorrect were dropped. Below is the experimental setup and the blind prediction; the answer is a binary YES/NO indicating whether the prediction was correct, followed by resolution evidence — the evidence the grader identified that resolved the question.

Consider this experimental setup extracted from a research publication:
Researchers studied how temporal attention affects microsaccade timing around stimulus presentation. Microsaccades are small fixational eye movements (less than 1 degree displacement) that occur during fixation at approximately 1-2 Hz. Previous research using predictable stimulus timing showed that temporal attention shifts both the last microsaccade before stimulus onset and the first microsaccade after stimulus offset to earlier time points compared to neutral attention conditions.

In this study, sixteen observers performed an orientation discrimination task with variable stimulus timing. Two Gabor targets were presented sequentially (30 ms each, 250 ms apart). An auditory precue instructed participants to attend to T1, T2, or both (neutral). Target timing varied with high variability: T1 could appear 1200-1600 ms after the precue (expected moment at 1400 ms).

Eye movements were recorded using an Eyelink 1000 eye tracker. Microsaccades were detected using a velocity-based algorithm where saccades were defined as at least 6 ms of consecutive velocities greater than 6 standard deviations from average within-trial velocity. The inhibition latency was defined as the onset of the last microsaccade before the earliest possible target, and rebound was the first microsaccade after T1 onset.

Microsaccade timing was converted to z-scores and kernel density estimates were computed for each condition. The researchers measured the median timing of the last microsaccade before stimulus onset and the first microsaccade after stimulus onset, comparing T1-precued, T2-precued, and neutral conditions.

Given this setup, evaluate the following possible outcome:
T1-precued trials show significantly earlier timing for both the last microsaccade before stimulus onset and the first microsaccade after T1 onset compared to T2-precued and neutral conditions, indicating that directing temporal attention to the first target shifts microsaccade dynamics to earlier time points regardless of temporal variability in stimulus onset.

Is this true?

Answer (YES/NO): YES